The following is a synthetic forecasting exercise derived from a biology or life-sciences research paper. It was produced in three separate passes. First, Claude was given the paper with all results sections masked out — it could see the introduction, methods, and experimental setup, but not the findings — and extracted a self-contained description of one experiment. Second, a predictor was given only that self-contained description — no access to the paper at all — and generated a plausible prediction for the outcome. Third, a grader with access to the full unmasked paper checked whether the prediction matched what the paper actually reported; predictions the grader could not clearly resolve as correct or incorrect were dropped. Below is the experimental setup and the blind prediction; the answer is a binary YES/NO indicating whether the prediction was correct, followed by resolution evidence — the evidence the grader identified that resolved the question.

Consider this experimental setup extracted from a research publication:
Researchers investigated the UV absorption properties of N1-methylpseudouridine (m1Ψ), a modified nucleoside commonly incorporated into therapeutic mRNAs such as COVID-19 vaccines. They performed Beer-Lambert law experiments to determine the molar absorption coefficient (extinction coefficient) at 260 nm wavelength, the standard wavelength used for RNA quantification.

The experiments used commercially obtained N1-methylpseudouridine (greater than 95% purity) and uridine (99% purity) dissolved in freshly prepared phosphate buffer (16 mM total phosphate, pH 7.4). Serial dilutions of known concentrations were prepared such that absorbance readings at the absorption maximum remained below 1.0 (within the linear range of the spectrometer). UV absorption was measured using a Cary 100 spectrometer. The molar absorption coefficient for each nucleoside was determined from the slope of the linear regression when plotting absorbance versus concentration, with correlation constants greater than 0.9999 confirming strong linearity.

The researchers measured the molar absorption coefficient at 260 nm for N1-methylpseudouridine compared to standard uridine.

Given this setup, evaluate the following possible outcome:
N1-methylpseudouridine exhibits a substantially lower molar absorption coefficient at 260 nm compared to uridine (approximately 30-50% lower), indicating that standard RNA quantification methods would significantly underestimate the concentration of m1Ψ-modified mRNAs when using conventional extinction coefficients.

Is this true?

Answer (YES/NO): YES